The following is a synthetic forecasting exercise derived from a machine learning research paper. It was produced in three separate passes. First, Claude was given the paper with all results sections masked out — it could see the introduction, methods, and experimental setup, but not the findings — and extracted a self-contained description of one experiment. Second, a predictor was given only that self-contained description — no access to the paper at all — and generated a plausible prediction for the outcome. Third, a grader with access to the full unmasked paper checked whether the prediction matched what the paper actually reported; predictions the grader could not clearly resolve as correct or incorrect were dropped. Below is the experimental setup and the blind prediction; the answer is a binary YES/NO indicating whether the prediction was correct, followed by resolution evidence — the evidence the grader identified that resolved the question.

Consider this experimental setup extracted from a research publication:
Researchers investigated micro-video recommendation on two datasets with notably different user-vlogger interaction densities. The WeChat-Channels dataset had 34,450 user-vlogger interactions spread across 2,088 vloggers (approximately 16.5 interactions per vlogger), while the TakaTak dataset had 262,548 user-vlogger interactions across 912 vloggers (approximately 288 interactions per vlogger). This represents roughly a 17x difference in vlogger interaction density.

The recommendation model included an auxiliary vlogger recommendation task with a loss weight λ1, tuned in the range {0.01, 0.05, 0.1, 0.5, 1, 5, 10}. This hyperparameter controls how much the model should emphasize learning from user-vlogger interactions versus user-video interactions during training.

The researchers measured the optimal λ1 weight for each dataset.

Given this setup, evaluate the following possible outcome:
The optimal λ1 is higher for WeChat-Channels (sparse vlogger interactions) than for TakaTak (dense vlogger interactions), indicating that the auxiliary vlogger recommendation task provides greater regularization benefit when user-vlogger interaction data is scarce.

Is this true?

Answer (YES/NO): NO